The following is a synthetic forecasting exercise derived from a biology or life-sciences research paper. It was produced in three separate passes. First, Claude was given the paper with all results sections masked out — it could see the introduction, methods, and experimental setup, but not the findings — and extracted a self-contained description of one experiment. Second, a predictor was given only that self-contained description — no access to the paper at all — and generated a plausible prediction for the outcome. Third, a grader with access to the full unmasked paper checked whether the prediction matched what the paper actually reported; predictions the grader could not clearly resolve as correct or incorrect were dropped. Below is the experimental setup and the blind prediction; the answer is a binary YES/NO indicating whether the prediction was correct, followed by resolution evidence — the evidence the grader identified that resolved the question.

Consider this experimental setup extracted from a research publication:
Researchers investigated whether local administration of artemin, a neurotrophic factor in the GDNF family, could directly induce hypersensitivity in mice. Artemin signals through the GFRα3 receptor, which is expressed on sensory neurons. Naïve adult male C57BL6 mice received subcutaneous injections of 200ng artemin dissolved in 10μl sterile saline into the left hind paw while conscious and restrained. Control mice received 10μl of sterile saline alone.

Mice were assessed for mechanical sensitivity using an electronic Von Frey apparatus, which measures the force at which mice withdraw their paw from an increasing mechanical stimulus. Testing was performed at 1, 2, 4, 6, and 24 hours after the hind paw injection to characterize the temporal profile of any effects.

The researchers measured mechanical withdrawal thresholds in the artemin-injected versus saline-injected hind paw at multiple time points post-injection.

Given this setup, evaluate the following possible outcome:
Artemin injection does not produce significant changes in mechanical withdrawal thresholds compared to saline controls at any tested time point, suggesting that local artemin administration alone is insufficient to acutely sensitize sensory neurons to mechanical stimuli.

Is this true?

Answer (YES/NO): NO